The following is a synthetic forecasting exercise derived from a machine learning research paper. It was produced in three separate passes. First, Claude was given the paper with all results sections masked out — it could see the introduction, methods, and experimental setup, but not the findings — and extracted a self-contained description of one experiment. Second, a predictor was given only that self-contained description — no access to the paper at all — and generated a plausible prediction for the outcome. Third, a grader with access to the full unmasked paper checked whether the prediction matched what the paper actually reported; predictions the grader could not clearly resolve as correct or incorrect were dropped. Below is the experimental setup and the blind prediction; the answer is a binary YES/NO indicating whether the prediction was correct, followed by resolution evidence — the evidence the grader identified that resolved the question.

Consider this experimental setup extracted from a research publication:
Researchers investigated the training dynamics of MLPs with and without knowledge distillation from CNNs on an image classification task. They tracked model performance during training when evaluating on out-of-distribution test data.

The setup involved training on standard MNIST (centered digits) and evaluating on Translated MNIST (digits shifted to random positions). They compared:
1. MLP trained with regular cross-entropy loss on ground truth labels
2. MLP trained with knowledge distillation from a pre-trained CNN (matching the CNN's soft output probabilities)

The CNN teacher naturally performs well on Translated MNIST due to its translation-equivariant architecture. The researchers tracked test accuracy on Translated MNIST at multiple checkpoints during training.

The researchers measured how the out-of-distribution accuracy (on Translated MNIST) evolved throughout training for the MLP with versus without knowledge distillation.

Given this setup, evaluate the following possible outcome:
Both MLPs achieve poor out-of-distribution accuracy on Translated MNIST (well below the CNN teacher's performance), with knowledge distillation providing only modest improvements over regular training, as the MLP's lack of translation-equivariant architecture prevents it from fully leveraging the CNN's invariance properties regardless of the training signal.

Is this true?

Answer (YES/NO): NO